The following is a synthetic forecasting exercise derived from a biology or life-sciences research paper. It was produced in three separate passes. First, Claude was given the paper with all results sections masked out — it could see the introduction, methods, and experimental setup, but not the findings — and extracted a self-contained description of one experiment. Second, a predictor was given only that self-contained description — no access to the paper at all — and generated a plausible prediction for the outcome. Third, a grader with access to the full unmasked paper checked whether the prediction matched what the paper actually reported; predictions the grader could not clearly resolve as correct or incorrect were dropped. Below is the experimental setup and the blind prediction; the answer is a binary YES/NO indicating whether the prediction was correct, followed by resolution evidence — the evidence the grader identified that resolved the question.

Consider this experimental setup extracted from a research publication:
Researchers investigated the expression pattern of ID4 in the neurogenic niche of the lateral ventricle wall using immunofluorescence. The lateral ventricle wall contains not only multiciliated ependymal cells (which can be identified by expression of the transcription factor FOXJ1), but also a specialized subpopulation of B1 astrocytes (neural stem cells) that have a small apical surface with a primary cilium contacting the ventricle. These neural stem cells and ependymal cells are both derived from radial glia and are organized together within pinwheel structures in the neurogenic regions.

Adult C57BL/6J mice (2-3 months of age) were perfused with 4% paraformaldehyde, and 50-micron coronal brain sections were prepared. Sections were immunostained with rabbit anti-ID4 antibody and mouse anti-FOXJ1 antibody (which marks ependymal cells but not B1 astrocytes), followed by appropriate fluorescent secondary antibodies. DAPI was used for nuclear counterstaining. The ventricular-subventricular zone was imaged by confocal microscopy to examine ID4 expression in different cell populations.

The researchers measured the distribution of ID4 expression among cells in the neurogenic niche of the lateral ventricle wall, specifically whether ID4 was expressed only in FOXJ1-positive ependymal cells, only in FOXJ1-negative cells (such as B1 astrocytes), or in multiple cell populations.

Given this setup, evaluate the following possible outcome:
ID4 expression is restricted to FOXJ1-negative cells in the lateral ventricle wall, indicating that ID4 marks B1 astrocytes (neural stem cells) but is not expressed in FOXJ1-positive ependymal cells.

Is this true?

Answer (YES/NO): NO